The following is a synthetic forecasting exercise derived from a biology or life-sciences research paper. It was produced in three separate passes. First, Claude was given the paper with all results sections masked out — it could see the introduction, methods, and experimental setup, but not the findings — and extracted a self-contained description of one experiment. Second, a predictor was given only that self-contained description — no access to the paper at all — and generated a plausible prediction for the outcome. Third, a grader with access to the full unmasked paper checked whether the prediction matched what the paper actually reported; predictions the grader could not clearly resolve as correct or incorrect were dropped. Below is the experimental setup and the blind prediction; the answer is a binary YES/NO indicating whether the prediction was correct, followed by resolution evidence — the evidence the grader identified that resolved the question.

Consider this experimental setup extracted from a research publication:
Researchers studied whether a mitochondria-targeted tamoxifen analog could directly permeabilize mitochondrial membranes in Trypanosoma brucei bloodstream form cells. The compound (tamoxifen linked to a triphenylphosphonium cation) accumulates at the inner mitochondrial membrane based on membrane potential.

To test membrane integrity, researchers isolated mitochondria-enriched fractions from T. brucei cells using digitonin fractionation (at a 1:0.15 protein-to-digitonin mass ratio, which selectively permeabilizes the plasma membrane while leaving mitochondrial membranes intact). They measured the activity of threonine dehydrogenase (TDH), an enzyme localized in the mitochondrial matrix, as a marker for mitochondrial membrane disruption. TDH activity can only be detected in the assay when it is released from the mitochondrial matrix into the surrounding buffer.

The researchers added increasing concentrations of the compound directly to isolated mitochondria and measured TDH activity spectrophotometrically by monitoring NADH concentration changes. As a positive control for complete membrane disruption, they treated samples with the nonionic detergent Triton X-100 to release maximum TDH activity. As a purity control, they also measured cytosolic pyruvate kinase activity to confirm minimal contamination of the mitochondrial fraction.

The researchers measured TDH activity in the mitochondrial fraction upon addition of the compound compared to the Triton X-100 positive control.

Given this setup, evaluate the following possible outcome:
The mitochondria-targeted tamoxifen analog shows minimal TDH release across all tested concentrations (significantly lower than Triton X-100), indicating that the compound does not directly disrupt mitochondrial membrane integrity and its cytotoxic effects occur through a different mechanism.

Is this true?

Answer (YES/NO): NO